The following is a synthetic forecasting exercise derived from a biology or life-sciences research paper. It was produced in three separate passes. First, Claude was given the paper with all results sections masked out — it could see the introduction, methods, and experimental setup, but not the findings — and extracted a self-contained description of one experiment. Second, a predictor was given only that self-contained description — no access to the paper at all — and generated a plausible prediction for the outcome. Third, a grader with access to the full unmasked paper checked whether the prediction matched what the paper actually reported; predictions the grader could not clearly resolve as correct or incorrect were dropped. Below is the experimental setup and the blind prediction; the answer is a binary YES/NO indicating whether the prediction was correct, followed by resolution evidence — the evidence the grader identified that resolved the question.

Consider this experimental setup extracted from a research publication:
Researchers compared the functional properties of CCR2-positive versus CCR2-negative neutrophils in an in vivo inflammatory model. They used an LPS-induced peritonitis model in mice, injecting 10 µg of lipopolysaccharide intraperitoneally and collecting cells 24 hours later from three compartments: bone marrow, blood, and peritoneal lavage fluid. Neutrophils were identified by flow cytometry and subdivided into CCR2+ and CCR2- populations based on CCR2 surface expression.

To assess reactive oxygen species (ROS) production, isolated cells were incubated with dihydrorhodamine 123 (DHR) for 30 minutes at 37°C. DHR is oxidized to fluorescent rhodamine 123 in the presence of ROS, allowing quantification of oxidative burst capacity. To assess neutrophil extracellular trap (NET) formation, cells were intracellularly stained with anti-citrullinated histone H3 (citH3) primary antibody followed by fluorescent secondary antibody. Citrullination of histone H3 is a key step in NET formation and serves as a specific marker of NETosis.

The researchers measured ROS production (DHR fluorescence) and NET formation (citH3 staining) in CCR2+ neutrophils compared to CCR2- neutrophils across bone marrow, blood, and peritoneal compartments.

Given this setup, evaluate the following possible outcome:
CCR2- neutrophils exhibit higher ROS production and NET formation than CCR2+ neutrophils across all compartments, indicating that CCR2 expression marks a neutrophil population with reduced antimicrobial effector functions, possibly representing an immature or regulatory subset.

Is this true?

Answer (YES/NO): NO